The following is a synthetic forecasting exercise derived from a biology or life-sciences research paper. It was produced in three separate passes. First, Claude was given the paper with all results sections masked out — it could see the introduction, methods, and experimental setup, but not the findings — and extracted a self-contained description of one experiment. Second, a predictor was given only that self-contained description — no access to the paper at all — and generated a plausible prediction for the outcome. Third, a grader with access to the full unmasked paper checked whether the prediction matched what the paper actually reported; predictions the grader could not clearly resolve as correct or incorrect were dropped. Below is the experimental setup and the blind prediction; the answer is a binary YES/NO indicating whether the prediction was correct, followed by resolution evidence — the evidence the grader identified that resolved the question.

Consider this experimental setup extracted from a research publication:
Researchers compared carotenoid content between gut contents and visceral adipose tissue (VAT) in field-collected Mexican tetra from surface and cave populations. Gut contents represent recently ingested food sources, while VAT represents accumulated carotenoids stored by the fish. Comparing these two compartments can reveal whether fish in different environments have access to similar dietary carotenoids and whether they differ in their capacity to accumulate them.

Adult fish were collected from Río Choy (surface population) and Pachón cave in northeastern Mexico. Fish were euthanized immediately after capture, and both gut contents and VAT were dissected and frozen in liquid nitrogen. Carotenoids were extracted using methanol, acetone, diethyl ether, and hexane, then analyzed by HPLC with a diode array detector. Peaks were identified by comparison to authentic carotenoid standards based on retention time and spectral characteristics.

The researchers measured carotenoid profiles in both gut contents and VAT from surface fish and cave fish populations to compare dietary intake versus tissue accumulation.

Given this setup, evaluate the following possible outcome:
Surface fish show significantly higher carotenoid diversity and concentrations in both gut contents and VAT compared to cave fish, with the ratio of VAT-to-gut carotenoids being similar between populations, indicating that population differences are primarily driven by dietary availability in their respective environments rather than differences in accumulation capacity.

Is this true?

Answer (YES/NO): NO